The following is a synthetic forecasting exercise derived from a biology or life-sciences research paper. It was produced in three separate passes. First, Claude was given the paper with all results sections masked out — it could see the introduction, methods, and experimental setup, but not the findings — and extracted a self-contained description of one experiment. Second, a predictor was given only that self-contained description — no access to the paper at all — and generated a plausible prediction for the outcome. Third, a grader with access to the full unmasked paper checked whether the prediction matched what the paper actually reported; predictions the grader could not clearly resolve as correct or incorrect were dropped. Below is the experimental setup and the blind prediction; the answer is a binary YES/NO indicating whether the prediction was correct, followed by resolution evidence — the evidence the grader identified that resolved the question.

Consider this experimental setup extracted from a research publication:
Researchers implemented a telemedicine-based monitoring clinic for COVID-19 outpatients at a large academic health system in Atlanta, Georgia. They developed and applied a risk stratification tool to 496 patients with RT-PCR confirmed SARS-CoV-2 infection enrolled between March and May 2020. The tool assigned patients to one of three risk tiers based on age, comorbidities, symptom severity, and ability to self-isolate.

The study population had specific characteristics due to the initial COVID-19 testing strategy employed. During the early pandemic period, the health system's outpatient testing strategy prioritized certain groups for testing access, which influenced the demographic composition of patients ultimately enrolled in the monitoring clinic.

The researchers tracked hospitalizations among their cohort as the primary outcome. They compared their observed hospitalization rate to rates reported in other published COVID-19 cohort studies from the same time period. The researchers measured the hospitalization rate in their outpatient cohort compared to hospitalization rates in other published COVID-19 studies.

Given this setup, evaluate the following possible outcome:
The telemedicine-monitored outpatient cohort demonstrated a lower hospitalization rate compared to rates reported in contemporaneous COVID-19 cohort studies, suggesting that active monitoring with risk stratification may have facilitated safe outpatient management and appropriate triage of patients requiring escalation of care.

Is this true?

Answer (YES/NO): NO